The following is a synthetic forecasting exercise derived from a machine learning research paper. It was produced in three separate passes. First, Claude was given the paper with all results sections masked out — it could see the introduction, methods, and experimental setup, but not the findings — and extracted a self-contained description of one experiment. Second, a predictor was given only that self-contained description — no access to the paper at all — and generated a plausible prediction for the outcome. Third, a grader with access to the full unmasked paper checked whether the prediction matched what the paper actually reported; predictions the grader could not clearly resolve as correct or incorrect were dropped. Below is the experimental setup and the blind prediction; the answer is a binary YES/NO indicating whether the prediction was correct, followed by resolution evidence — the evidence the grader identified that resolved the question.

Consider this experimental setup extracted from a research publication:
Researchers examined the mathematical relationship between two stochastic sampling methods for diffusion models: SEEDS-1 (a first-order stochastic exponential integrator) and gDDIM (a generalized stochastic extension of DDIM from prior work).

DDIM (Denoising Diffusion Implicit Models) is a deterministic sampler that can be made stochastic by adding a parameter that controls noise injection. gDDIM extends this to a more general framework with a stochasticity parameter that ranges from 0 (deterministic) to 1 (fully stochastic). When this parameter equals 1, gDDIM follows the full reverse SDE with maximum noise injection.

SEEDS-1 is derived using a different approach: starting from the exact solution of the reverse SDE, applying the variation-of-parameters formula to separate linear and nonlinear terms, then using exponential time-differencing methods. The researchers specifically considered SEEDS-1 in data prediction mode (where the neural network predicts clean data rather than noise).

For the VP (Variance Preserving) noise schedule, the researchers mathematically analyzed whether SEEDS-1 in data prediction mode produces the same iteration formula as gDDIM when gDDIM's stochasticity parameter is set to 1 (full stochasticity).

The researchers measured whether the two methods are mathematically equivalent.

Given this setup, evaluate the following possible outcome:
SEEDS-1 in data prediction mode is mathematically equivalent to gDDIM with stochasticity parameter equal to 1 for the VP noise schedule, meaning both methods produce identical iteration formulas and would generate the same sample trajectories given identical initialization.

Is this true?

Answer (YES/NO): YES